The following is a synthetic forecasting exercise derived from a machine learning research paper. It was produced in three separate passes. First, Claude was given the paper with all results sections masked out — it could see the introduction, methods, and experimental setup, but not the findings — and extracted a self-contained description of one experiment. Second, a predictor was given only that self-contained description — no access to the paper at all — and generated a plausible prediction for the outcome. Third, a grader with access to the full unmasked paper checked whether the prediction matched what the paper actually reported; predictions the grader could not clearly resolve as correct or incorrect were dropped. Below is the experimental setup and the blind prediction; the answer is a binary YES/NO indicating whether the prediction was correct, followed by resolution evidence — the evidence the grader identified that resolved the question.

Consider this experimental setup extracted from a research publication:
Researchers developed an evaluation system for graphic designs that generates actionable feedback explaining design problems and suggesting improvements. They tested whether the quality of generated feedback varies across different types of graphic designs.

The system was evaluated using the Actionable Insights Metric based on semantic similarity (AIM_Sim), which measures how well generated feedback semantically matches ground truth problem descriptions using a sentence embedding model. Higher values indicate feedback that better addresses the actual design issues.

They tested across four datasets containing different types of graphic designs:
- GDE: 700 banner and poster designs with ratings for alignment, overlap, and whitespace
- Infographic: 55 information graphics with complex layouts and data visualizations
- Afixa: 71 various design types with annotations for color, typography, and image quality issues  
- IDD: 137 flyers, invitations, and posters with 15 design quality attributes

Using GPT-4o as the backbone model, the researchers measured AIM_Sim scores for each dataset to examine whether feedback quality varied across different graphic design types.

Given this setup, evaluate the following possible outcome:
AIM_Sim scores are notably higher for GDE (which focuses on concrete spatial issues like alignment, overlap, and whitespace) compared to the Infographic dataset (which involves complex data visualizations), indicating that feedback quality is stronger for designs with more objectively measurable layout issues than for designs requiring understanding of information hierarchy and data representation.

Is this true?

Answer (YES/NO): YES